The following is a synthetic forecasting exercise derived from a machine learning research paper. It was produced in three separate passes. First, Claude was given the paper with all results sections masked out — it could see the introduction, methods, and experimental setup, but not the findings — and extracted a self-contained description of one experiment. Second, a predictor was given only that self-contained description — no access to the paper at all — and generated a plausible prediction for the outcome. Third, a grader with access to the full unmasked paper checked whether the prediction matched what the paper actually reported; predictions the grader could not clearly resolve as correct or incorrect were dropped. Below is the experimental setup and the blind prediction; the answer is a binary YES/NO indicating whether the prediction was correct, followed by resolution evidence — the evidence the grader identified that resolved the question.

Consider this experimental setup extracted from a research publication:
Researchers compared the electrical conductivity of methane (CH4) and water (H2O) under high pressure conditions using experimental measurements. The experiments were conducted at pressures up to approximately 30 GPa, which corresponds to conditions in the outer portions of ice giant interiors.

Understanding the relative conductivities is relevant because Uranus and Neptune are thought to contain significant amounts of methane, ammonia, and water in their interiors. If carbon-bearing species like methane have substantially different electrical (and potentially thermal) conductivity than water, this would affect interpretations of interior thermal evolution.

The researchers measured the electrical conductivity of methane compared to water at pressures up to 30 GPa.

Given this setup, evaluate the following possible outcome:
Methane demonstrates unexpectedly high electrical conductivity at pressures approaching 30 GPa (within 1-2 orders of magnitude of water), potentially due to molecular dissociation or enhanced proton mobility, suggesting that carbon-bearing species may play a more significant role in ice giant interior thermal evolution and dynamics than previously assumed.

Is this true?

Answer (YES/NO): NO